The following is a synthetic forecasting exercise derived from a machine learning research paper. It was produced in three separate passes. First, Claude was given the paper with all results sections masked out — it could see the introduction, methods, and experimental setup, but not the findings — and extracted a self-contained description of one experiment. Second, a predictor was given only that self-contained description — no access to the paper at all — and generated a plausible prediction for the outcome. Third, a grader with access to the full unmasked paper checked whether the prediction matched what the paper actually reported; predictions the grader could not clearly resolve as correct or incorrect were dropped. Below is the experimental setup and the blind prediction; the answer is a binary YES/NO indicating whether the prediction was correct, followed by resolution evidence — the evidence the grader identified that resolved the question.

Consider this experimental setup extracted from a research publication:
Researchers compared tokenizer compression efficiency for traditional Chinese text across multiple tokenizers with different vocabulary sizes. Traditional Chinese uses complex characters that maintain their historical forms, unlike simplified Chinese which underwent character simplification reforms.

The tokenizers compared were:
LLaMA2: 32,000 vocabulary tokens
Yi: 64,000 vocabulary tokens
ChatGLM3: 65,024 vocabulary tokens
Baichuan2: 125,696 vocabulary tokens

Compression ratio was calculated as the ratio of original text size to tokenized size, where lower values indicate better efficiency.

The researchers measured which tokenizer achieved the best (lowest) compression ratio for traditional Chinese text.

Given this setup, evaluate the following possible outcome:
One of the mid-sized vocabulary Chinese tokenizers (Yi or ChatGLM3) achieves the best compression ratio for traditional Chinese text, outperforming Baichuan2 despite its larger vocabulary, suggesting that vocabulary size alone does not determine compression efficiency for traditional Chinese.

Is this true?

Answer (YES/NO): YES